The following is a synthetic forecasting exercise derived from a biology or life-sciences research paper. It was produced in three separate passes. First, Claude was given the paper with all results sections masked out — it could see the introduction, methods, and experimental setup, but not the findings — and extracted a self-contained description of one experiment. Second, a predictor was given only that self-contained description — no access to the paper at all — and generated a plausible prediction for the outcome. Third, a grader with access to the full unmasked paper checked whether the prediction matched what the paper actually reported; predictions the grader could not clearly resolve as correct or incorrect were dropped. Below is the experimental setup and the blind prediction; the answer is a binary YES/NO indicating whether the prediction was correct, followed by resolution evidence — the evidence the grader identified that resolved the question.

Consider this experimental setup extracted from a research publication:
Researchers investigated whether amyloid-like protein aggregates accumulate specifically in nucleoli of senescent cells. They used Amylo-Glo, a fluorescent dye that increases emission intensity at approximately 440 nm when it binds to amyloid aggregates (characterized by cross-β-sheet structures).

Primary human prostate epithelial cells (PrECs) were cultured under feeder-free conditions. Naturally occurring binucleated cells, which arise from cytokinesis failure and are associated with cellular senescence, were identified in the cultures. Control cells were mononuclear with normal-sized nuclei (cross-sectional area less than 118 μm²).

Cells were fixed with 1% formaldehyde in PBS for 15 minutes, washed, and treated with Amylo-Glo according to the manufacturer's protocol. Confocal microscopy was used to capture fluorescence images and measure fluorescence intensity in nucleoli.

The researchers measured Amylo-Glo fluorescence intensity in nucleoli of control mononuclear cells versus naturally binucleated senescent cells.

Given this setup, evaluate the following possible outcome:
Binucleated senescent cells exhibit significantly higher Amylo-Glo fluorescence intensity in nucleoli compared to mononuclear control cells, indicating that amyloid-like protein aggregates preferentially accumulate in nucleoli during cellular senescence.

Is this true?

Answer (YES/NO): YES